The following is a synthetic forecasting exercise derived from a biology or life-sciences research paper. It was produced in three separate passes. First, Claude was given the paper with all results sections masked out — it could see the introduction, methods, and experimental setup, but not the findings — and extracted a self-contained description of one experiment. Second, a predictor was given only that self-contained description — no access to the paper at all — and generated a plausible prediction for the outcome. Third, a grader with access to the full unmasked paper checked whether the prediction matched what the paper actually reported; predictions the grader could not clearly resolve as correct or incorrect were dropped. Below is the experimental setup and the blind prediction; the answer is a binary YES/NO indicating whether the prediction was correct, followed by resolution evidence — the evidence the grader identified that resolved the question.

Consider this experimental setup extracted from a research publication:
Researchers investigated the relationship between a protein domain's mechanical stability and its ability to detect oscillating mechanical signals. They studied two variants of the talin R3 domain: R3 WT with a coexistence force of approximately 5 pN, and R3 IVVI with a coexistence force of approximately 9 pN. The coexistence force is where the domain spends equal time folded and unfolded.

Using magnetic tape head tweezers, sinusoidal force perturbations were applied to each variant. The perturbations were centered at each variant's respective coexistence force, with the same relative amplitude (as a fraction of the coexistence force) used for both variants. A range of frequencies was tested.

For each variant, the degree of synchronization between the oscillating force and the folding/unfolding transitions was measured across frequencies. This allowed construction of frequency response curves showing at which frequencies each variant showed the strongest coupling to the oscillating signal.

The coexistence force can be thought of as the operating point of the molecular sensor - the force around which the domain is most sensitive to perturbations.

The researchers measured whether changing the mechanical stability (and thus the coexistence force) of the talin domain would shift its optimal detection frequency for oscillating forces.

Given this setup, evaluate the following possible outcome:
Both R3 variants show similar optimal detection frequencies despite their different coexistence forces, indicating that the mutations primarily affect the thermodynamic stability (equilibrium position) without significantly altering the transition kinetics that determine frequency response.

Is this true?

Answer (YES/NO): NO